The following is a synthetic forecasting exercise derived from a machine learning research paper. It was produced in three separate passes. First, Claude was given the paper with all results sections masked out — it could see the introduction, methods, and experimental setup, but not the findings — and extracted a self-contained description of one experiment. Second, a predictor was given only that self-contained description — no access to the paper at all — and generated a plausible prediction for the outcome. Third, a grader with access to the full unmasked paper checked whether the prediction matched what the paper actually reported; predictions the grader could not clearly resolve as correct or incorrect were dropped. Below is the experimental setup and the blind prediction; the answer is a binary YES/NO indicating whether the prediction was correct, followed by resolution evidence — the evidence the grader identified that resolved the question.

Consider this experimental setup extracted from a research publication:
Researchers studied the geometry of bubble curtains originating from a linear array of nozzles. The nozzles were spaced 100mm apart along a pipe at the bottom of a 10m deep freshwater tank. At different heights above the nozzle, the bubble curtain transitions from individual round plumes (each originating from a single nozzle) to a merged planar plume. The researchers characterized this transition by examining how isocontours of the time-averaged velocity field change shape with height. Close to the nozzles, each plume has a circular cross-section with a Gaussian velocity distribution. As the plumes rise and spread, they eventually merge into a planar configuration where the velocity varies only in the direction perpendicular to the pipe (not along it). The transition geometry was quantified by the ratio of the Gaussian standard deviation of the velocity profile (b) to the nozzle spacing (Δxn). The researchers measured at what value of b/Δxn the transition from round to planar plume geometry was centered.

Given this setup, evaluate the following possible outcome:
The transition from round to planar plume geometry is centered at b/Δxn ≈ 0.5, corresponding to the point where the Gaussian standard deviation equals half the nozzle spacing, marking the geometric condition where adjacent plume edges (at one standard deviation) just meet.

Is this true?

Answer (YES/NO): NO